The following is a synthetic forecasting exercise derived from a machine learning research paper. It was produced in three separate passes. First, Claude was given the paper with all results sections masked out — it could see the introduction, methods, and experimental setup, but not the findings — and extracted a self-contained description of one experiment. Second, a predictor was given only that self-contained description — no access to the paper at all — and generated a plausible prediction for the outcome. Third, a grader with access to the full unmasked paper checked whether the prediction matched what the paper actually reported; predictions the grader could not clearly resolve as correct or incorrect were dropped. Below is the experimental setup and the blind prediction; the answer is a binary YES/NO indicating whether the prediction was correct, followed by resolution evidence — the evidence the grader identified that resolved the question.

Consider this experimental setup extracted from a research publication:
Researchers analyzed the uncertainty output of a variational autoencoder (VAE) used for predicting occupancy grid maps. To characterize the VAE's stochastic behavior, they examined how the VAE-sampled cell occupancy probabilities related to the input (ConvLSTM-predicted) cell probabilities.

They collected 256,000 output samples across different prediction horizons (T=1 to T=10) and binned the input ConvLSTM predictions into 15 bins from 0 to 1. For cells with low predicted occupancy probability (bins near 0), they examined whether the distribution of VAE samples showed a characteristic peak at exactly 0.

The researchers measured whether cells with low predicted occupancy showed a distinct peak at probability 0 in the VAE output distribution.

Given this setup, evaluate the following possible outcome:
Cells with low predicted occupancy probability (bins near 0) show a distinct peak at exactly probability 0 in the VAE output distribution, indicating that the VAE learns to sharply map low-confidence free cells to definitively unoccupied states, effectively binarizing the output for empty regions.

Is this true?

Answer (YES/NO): NO